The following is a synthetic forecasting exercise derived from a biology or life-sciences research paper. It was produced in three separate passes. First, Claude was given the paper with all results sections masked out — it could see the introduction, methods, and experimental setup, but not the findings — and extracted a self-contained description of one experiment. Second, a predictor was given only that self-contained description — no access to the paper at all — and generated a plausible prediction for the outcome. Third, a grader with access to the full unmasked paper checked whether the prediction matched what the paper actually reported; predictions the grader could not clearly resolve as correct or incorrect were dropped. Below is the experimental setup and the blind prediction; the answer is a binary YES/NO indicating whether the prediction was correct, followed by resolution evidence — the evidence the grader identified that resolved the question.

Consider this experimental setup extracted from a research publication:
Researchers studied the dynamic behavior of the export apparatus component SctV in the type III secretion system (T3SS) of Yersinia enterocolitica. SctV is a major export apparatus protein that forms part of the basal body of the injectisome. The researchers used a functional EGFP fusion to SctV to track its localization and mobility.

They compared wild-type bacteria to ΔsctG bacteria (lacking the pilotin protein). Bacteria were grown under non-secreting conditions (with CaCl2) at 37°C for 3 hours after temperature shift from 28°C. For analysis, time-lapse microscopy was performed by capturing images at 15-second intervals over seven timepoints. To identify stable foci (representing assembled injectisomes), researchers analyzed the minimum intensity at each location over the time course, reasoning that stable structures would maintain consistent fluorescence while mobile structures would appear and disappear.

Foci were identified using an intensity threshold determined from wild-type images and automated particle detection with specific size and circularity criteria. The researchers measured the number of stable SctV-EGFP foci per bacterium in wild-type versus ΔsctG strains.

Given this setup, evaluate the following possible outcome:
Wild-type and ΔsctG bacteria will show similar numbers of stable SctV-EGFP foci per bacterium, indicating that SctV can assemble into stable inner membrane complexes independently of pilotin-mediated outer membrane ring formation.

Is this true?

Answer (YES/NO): NO